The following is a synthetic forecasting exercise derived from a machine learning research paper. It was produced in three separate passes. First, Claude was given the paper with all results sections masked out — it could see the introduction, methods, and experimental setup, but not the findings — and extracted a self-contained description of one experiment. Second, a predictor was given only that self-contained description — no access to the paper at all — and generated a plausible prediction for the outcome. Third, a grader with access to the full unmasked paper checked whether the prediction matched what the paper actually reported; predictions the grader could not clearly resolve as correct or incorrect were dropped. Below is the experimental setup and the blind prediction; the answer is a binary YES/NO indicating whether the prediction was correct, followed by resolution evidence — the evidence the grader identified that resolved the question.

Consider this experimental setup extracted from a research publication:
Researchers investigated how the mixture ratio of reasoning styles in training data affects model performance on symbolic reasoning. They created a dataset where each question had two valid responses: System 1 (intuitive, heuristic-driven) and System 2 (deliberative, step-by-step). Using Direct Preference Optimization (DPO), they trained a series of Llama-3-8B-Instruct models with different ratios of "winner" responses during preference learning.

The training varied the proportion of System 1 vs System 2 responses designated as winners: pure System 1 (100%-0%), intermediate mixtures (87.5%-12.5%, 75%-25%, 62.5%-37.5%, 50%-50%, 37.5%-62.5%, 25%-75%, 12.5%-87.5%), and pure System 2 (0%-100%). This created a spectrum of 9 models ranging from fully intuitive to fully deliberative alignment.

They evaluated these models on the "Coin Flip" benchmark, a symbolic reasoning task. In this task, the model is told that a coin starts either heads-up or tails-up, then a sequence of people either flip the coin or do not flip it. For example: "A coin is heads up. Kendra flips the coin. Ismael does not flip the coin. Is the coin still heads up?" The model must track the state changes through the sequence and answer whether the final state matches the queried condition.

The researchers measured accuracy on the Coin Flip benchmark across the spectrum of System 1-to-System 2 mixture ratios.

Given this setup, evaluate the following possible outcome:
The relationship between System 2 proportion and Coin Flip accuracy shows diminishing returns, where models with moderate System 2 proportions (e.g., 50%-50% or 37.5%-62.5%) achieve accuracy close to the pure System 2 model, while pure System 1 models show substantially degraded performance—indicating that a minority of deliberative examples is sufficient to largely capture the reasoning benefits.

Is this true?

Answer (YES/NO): NO